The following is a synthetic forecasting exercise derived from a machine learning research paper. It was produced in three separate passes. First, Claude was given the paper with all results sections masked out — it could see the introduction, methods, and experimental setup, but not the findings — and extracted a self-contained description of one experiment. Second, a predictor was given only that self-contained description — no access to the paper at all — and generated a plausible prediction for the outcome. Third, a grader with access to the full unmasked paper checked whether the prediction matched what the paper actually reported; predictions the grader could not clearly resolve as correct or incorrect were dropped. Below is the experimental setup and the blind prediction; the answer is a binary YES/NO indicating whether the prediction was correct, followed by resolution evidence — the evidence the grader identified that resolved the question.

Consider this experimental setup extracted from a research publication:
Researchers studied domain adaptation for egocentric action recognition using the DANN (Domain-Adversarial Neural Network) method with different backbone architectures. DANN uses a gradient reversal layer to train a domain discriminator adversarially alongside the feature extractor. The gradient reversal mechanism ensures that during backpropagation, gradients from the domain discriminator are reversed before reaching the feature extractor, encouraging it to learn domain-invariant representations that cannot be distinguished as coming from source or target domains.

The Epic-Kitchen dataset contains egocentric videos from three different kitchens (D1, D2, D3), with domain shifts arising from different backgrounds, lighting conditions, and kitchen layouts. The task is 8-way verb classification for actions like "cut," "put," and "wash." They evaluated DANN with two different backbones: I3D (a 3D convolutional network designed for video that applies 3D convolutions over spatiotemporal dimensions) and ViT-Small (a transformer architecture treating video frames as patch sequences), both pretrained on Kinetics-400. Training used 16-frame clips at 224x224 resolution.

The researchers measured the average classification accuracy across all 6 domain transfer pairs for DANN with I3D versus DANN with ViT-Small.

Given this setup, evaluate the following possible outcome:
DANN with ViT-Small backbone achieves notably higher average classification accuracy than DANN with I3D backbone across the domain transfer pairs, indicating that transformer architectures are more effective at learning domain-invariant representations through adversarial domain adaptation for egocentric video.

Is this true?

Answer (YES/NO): YES